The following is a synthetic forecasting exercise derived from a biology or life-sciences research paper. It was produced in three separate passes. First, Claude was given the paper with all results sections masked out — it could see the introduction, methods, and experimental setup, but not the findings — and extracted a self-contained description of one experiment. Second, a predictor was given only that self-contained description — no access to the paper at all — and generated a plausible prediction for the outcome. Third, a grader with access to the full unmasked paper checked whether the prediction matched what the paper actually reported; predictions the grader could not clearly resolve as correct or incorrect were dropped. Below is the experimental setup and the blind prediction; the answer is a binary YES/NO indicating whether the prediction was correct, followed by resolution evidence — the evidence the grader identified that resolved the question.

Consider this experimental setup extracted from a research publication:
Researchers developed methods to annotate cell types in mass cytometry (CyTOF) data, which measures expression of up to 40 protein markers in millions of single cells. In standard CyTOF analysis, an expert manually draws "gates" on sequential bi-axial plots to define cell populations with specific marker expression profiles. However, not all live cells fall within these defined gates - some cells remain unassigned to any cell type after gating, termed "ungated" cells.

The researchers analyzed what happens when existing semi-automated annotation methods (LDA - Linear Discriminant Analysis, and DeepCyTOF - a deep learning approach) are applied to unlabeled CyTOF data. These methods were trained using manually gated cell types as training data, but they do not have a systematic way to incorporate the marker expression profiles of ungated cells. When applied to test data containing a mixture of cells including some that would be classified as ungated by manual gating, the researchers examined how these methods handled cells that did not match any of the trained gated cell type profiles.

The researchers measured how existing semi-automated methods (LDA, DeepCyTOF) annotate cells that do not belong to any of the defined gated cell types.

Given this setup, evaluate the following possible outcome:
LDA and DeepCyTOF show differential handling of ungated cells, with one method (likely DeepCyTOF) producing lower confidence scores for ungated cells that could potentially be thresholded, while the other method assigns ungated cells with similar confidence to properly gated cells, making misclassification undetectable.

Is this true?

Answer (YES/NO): NO